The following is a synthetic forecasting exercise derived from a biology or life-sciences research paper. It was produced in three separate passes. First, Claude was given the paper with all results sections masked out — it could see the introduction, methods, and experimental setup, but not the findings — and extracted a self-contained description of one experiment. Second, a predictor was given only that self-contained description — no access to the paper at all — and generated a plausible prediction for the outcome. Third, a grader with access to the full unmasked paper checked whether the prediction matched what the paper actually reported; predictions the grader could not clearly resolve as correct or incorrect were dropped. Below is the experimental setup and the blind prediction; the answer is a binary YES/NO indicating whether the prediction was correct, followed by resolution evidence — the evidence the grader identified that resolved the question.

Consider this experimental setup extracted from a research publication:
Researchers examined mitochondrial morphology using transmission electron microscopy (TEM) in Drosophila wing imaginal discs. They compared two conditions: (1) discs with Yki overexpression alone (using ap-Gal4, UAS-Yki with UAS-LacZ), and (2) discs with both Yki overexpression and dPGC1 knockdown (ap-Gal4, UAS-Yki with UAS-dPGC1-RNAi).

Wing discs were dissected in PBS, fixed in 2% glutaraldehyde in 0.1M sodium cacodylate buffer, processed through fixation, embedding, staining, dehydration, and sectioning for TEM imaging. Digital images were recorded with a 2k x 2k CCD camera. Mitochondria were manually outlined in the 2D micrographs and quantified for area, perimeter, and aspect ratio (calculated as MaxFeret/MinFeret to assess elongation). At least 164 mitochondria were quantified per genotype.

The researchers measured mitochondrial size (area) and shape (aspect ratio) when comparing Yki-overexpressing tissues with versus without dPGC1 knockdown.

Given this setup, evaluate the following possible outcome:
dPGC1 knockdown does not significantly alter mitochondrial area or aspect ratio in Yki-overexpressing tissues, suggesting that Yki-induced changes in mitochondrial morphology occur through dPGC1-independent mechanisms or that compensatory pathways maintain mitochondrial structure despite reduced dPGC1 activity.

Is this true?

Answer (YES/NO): NO